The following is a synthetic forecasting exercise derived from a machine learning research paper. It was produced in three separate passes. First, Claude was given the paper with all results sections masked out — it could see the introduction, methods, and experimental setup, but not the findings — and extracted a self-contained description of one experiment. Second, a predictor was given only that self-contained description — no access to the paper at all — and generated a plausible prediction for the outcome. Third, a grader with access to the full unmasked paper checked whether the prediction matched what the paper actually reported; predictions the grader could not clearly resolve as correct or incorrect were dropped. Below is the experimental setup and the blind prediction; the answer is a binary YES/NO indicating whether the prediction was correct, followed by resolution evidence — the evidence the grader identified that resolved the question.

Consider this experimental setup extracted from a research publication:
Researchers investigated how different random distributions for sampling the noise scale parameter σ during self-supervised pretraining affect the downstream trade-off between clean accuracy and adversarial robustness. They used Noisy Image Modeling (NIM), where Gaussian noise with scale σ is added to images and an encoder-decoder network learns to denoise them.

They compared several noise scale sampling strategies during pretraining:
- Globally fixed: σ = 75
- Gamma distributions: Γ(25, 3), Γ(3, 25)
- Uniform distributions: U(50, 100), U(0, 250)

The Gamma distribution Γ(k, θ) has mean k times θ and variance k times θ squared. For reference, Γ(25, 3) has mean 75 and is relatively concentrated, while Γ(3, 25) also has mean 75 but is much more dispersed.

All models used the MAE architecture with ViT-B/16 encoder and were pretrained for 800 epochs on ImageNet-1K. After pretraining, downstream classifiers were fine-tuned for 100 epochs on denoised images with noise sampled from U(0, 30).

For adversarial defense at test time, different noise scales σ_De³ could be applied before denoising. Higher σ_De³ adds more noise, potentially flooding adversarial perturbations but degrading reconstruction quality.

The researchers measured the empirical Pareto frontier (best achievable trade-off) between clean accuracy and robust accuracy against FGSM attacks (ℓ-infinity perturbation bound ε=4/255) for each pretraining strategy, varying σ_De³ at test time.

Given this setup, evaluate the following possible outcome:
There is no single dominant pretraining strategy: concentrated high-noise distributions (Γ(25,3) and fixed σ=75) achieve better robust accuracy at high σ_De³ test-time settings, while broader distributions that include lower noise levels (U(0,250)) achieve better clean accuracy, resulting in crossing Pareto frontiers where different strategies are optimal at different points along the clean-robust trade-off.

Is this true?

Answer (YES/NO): NO